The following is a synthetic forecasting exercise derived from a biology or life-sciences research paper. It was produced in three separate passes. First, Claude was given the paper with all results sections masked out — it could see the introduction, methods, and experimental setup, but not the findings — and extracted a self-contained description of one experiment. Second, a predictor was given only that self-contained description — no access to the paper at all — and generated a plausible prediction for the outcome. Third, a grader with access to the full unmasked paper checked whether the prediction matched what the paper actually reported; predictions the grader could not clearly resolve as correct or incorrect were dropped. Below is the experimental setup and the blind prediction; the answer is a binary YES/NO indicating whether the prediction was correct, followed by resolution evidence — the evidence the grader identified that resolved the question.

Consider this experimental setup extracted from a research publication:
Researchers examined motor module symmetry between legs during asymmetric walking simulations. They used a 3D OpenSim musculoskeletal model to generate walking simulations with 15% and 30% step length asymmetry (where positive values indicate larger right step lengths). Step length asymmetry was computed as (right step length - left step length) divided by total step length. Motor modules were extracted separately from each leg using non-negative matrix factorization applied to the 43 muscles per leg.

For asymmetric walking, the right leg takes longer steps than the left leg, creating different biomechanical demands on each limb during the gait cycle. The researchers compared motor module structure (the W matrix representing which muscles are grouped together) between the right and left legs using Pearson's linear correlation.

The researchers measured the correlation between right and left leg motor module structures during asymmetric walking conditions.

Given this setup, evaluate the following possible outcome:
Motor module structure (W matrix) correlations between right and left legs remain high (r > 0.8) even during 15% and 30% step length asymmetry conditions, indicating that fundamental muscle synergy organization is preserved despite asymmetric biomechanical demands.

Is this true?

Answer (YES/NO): YES